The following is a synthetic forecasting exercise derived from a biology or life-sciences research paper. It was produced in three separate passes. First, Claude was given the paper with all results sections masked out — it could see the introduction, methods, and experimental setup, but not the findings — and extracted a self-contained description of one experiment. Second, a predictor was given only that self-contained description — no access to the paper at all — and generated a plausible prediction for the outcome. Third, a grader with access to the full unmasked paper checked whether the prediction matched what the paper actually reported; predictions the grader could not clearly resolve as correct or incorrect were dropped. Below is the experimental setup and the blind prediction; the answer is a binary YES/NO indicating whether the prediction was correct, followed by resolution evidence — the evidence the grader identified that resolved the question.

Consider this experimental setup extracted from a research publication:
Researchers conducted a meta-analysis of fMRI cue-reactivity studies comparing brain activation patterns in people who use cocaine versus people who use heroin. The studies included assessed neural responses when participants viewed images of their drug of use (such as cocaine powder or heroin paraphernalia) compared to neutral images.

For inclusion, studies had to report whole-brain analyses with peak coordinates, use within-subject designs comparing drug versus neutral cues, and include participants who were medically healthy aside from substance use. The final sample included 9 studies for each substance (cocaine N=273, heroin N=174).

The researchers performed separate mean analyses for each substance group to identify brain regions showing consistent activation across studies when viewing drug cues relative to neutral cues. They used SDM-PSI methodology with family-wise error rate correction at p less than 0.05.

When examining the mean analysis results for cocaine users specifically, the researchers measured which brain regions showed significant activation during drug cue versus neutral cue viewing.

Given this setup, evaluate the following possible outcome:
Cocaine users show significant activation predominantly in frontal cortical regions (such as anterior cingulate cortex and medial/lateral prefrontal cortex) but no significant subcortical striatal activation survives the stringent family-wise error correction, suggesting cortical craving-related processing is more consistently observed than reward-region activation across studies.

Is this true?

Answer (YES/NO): NO